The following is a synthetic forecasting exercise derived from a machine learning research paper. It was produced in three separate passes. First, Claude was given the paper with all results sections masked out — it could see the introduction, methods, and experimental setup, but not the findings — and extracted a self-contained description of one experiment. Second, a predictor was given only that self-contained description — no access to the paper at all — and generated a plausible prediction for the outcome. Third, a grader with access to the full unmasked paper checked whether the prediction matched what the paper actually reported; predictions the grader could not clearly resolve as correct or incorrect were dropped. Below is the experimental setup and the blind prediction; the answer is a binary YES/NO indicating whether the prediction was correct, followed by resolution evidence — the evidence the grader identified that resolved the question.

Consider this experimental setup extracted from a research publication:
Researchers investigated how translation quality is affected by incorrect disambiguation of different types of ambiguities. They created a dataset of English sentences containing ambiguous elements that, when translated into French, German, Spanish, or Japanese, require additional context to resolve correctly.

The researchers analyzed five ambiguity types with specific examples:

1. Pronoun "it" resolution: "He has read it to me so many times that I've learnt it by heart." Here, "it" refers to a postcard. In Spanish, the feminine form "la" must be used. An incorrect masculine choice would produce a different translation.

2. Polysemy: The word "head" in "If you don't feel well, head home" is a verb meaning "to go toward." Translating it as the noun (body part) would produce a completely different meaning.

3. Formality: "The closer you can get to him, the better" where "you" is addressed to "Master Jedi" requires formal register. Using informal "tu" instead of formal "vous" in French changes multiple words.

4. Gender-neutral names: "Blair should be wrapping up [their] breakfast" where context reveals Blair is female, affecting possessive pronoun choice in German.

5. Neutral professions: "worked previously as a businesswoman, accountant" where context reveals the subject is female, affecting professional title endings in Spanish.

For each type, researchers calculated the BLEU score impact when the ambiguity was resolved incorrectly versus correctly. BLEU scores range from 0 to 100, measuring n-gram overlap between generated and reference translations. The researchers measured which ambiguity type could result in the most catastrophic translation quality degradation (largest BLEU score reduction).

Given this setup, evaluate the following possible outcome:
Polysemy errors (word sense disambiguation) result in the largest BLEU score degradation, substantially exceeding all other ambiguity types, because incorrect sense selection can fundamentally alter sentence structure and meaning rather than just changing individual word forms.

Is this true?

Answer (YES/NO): YES